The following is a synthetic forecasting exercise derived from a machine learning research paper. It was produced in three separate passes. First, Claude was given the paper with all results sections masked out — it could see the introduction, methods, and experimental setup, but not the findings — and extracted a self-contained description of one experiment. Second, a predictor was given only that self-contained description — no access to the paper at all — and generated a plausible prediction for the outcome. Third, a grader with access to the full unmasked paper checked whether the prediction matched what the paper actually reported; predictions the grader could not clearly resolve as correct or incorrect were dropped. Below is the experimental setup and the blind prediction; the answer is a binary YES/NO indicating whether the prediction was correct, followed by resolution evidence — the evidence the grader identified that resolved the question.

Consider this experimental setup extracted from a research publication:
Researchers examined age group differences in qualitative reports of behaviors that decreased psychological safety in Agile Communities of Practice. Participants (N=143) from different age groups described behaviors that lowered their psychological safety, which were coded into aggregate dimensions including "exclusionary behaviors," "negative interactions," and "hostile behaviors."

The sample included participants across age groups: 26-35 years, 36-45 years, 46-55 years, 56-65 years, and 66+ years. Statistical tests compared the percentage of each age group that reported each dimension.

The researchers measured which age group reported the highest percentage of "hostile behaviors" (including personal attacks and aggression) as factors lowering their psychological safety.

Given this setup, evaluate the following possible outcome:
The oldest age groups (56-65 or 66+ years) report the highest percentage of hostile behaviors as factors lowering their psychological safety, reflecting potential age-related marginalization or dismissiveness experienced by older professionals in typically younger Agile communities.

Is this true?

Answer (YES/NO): NO